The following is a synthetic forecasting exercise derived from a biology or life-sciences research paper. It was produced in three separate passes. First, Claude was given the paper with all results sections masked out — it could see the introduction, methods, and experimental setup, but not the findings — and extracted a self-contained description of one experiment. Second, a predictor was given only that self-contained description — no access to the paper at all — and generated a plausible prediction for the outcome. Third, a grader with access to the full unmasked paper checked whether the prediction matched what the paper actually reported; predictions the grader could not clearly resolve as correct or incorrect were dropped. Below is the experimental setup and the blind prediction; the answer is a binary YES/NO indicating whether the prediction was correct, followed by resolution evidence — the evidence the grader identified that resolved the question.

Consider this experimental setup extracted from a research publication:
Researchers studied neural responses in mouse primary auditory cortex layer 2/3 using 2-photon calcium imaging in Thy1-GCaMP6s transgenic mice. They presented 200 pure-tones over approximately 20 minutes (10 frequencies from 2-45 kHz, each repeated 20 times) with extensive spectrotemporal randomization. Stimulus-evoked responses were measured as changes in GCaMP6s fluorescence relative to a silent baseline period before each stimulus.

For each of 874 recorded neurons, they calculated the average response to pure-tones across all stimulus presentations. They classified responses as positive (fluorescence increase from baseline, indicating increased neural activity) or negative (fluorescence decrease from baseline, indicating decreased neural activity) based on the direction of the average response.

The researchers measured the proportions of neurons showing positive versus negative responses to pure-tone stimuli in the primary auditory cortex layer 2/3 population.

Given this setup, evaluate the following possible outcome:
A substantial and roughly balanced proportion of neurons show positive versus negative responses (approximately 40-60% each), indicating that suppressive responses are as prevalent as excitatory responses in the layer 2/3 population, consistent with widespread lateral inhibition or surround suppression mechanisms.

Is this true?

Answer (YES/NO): NO